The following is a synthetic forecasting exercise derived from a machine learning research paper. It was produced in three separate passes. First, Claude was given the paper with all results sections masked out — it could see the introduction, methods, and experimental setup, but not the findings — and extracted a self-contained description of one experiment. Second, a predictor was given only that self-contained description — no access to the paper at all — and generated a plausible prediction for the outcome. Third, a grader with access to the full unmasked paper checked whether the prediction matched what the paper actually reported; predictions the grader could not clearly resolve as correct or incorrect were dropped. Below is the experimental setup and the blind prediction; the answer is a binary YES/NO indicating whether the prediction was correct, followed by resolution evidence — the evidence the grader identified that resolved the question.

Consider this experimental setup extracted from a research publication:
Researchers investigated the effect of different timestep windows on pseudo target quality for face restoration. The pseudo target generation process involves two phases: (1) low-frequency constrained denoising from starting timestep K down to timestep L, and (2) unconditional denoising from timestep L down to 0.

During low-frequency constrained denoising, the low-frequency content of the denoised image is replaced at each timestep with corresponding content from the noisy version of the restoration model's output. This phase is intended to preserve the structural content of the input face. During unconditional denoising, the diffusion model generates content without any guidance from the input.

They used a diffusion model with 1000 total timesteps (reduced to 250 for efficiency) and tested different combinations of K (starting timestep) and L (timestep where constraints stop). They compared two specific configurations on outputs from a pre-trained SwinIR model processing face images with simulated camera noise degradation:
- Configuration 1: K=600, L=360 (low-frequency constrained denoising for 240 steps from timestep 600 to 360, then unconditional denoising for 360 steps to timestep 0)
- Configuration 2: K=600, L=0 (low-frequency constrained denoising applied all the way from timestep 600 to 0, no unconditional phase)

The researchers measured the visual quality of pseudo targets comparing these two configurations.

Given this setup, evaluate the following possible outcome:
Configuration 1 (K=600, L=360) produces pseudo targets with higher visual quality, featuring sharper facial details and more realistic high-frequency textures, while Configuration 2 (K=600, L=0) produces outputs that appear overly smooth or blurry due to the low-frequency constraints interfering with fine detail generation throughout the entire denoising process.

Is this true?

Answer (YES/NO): NO